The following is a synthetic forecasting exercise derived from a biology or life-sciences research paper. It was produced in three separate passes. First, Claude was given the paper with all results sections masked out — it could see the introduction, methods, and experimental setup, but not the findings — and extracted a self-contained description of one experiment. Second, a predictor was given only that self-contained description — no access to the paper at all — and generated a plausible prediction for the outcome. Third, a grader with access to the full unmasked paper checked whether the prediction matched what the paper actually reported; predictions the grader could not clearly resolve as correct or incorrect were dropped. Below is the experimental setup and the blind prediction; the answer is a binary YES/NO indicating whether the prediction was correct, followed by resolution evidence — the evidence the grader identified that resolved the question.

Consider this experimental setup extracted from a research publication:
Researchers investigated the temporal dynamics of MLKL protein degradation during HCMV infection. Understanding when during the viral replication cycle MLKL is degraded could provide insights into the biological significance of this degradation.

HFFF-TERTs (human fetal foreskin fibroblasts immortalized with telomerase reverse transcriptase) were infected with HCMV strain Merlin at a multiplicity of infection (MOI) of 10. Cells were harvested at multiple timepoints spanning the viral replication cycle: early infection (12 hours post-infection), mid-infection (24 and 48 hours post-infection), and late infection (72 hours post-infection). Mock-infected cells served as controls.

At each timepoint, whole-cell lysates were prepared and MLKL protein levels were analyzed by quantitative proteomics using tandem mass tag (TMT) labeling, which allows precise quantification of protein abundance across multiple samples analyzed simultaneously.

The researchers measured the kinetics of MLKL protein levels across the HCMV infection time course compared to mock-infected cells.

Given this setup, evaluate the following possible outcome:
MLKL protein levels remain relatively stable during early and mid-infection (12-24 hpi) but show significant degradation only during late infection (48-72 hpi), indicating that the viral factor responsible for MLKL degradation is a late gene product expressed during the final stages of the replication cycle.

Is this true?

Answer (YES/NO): NO